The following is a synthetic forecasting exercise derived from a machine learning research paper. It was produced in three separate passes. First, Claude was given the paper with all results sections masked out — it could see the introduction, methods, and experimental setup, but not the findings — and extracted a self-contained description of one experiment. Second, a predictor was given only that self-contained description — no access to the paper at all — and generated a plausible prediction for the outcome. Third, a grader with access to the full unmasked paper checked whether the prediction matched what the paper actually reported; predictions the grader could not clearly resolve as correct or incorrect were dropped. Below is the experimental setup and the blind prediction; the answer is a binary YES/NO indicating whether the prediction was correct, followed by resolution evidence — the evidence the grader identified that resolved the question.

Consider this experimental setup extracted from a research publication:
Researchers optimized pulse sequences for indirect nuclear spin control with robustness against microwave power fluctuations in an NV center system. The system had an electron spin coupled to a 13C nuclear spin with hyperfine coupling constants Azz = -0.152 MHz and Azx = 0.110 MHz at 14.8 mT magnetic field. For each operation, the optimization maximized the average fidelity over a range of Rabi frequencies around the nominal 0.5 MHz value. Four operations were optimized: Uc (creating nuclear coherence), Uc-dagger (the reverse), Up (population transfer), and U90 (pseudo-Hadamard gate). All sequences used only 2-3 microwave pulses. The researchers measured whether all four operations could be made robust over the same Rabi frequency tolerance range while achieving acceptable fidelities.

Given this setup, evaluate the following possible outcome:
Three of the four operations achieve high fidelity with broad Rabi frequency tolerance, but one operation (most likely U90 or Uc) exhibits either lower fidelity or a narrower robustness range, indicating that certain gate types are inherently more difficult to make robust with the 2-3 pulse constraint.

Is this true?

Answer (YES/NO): YES